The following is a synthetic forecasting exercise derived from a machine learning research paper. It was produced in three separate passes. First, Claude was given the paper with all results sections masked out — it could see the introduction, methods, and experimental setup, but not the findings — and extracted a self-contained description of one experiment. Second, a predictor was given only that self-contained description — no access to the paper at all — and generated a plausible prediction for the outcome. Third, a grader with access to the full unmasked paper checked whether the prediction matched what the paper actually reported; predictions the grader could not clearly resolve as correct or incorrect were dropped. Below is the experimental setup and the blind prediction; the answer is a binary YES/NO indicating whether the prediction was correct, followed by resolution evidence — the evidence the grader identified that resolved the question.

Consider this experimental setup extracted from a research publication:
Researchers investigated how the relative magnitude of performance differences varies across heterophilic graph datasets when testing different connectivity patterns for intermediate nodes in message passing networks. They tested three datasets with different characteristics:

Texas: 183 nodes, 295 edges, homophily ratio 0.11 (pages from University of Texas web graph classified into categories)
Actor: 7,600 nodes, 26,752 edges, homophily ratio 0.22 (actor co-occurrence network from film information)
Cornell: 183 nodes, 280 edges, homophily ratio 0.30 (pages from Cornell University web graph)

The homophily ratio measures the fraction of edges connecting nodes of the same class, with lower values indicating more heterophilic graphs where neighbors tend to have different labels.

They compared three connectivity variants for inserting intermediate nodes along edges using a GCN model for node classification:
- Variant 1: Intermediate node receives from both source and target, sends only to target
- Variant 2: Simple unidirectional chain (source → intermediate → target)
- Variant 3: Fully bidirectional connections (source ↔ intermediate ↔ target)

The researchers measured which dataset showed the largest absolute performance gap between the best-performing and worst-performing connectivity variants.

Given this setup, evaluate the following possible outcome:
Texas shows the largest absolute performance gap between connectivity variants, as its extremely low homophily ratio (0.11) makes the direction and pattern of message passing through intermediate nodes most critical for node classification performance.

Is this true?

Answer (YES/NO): NO